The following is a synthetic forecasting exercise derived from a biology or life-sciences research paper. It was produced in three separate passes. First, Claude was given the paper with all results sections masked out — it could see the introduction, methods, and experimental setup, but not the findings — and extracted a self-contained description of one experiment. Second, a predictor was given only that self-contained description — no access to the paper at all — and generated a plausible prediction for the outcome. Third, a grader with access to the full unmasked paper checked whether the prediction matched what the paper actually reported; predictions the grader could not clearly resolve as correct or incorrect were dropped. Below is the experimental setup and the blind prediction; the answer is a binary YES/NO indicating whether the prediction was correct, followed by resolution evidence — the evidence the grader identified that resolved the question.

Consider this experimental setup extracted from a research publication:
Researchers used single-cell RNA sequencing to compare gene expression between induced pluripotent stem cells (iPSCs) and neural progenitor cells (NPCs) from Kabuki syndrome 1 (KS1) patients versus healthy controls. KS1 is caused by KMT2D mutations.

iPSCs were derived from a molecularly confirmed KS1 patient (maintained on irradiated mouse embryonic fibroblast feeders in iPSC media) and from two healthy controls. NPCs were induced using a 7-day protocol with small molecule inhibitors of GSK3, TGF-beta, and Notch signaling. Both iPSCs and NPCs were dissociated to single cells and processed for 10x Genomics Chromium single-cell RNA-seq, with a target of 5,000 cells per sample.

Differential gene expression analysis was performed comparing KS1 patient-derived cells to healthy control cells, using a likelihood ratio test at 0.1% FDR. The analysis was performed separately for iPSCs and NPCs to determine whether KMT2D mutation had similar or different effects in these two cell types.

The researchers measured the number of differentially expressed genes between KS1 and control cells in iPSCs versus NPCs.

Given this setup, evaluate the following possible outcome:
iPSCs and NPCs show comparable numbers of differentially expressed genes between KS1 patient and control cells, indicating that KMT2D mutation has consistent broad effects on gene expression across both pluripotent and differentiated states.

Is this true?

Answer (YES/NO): NO